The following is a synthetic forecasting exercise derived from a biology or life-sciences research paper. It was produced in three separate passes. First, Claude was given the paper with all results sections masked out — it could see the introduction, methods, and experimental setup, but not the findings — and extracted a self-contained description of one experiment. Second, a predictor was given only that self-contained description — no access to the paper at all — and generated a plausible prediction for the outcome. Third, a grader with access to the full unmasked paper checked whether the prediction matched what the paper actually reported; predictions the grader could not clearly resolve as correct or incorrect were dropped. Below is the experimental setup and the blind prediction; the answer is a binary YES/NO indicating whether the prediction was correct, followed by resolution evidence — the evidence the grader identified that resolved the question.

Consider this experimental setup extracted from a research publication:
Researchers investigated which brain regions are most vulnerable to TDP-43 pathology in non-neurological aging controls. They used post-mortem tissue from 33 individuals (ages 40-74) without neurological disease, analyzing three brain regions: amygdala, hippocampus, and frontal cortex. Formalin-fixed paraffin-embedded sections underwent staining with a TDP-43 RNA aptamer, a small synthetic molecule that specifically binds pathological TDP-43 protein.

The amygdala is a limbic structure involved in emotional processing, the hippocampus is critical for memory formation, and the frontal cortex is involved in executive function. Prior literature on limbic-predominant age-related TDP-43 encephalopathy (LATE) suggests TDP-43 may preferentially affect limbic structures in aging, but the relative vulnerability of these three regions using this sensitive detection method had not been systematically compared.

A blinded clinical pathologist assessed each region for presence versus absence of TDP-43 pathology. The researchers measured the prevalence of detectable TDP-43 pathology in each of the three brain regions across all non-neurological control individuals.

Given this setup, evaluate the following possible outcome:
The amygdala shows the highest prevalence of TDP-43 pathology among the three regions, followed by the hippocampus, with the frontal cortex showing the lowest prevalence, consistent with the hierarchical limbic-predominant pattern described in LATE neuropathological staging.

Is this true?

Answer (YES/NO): NO